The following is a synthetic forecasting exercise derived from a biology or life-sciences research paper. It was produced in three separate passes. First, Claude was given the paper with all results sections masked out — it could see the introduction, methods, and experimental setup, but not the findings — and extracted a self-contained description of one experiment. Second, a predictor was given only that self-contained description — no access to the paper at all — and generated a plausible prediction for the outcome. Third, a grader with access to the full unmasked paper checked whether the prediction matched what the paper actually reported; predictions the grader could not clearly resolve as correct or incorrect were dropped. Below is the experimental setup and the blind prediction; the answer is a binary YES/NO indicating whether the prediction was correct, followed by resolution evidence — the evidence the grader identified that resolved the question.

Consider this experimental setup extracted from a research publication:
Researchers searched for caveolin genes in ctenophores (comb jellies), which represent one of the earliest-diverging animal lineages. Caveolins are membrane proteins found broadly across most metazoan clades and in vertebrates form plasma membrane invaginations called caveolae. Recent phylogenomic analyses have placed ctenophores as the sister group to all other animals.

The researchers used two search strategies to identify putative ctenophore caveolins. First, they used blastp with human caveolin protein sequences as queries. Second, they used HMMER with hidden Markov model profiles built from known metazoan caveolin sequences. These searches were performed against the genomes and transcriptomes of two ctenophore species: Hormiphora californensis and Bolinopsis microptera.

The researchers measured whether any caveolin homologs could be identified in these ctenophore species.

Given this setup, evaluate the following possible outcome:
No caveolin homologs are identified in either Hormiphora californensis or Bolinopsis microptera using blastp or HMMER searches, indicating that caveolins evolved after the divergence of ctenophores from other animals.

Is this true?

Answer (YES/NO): NO